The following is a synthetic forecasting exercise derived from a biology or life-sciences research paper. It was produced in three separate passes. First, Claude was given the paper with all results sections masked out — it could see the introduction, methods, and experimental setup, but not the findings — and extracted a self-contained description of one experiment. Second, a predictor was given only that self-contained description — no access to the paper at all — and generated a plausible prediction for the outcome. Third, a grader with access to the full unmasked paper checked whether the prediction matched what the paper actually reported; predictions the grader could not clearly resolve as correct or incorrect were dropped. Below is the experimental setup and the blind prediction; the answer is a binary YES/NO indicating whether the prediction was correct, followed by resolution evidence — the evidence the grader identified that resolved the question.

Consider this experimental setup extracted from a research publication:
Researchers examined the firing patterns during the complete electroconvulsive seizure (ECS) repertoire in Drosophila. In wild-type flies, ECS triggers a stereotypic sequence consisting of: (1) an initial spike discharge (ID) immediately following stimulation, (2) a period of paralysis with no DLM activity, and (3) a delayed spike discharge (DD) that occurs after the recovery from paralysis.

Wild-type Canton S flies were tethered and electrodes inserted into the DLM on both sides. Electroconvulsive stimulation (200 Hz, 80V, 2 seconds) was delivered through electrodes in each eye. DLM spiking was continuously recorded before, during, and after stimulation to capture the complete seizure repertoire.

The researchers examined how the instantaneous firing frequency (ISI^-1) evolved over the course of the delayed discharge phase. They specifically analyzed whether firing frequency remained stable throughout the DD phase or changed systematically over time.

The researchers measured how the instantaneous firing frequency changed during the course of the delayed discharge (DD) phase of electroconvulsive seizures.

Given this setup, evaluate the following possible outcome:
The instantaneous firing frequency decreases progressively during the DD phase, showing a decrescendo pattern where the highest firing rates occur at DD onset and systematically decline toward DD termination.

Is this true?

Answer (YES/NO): NO